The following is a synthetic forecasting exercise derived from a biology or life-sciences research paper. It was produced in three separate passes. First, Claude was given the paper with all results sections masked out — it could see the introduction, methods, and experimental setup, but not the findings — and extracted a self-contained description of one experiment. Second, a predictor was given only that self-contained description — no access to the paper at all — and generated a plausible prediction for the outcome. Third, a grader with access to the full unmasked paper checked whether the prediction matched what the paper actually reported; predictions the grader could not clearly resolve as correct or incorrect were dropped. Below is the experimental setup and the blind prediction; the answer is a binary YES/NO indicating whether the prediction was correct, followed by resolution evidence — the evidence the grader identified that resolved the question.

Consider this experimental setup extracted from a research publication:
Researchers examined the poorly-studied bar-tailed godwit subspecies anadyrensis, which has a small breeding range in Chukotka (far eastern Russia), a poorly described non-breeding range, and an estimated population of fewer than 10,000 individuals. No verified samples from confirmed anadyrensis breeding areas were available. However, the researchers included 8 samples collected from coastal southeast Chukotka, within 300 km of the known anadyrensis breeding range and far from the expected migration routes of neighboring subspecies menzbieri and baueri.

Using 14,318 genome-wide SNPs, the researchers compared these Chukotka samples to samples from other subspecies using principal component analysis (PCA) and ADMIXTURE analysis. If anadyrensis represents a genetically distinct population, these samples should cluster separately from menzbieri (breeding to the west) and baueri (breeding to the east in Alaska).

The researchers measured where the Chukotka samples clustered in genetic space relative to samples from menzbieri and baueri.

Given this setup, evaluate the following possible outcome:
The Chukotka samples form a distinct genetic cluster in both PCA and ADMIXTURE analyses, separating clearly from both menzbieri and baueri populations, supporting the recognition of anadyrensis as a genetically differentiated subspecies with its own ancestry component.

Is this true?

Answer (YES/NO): NO